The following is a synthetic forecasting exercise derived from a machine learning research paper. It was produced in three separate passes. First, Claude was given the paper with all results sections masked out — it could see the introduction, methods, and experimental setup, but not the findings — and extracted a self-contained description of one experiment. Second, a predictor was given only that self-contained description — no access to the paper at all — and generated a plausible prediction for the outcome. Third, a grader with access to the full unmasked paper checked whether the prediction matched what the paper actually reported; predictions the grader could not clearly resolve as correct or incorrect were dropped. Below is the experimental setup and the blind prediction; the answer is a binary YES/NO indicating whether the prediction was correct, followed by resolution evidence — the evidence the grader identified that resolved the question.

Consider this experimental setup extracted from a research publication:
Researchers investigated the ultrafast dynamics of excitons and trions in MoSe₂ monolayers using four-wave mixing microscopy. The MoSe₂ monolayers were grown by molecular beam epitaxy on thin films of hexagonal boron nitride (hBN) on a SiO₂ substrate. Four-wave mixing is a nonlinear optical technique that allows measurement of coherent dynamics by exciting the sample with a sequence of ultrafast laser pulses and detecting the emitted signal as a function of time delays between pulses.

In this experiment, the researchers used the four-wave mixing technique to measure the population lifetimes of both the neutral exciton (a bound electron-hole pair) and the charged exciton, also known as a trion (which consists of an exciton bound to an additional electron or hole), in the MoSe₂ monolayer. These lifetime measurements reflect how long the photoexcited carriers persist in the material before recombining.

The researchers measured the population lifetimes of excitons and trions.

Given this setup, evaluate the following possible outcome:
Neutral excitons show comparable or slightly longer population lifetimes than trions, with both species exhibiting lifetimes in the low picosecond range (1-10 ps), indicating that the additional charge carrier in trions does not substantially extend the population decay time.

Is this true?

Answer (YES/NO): NO